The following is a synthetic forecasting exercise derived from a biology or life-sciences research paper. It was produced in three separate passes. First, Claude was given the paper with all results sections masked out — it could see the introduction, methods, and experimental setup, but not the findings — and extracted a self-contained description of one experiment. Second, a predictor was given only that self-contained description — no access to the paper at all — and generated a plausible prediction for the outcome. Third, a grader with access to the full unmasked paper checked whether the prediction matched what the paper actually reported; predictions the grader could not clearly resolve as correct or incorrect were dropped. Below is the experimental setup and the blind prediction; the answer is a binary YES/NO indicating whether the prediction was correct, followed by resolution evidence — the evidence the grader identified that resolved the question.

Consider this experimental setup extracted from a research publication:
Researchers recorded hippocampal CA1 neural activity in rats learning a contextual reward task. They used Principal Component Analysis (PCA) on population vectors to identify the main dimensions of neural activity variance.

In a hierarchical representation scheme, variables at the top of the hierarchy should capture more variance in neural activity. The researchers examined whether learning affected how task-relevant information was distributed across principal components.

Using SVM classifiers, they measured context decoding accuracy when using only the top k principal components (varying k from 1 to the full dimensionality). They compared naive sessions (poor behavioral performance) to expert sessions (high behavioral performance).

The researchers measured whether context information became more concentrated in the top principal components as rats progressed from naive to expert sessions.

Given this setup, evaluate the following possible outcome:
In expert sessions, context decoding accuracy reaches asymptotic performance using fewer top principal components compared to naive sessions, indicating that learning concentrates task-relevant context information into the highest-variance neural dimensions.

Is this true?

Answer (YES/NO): YES